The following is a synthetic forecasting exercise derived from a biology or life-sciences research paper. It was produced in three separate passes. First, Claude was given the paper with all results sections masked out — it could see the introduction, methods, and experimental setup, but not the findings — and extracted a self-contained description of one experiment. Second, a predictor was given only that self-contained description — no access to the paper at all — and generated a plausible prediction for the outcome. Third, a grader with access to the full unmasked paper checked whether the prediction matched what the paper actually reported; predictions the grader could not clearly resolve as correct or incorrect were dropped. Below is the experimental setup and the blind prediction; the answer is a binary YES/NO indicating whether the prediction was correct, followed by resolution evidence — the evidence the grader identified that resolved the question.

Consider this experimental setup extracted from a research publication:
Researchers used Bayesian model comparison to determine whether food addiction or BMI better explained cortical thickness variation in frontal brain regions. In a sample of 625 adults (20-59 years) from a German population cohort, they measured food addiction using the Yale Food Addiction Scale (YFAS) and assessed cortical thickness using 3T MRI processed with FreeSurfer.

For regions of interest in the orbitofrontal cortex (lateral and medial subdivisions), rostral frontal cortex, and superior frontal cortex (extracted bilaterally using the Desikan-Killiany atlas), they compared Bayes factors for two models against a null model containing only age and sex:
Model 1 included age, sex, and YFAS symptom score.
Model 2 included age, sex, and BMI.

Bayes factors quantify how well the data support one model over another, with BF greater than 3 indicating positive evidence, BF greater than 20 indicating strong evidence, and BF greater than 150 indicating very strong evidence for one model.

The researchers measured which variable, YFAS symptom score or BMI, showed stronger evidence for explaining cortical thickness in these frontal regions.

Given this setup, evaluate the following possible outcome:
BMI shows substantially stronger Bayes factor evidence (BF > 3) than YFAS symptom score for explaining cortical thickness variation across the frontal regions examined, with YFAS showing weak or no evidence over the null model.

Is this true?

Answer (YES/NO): NO